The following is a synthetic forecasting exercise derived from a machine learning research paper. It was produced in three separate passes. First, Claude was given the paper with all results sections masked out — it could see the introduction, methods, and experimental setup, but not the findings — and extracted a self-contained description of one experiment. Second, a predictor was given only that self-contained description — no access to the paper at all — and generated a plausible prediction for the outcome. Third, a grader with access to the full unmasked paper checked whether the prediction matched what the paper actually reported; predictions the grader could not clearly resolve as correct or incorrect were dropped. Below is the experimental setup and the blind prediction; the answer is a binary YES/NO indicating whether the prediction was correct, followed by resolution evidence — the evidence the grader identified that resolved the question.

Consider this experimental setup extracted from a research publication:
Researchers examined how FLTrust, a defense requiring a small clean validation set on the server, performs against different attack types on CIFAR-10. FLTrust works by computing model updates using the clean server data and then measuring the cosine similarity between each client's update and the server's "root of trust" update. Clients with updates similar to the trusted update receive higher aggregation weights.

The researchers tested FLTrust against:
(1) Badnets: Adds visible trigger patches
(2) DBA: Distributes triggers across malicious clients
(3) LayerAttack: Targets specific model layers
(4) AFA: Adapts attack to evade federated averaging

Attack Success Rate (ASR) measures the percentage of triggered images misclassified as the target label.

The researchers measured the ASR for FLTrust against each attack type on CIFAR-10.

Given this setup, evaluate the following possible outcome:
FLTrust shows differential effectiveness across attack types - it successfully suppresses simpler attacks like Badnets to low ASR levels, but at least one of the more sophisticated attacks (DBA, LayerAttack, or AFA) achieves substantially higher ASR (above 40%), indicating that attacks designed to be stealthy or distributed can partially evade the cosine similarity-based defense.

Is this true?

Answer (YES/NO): NO